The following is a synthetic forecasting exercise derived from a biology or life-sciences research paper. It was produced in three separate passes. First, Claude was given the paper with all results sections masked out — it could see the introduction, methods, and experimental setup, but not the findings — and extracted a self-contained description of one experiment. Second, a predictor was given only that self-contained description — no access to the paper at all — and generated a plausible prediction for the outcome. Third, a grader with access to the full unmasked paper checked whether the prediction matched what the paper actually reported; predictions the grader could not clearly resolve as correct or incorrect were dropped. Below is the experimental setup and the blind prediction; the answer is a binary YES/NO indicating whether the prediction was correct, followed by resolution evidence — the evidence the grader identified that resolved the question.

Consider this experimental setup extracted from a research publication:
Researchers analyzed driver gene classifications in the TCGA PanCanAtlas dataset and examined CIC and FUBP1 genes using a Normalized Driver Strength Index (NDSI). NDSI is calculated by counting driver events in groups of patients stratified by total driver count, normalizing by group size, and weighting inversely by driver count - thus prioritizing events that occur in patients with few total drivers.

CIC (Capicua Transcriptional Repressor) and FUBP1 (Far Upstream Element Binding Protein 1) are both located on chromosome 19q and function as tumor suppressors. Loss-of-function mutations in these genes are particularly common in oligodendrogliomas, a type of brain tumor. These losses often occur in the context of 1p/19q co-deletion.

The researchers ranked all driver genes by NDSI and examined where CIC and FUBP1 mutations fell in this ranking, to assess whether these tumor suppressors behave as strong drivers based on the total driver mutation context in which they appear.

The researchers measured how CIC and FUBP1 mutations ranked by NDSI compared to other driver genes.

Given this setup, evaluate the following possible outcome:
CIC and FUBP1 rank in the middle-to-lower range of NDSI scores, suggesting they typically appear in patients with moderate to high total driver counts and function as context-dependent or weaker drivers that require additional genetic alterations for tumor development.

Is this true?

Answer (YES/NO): NO